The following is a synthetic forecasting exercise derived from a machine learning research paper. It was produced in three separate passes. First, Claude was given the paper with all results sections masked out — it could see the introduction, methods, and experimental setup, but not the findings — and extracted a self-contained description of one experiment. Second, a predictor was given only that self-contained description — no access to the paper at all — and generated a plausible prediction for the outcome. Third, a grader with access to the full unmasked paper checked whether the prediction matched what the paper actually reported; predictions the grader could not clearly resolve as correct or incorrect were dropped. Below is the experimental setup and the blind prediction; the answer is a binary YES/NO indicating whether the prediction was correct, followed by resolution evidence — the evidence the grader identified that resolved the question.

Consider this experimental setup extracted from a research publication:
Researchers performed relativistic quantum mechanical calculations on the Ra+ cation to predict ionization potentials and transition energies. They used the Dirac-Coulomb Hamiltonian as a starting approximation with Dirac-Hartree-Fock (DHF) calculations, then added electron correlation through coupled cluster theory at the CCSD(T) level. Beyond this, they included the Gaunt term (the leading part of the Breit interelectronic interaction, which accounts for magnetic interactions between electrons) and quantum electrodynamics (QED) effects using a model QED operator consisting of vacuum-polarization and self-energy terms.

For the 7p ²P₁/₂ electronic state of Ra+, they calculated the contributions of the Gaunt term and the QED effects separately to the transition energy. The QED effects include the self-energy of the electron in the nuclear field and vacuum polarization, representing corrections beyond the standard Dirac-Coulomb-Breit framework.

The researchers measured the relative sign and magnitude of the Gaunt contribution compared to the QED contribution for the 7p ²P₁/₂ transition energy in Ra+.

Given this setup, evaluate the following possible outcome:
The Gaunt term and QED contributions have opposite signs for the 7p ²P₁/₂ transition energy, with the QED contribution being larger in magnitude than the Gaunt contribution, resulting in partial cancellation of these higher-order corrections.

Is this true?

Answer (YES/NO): YES